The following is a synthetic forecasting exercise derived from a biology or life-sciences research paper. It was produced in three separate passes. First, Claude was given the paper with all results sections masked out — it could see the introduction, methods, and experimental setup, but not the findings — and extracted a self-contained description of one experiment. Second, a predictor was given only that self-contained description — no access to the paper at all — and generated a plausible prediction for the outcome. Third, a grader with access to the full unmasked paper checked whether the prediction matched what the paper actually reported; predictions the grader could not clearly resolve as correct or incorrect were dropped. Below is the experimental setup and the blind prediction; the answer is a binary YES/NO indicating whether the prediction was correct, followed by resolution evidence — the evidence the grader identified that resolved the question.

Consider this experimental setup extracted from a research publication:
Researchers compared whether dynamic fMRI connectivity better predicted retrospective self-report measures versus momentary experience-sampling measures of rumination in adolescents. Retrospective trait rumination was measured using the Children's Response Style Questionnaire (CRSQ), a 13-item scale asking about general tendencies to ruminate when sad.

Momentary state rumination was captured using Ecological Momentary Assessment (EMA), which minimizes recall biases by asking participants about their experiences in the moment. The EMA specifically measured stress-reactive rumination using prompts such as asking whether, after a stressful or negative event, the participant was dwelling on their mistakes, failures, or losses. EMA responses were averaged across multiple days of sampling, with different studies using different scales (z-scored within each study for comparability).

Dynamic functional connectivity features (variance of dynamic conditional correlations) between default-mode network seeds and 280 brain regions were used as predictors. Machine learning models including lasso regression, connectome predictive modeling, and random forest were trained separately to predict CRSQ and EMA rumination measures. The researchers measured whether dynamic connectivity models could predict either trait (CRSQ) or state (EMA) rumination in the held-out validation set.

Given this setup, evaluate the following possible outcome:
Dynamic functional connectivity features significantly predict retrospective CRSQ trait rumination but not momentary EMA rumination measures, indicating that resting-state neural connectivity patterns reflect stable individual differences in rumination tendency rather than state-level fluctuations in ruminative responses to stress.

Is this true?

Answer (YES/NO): YES